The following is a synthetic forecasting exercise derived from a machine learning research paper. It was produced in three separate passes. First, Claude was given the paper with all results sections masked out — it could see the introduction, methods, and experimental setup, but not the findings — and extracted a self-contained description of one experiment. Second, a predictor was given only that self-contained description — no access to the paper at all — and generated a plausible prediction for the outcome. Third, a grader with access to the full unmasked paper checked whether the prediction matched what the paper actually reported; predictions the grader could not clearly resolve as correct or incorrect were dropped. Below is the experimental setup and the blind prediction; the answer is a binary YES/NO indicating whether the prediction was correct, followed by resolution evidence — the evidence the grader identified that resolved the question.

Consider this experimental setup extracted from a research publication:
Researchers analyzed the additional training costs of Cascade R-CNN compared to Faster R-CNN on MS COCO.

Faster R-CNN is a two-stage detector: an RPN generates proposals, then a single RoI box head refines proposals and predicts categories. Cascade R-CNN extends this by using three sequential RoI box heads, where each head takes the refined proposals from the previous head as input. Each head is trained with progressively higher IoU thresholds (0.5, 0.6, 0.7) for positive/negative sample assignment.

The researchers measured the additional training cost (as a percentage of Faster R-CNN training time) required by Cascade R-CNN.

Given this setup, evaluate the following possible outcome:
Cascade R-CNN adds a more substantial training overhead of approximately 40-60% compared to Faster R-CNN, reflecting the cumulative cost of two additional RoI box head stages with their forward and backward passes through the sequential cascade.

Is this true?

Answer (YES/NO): NO